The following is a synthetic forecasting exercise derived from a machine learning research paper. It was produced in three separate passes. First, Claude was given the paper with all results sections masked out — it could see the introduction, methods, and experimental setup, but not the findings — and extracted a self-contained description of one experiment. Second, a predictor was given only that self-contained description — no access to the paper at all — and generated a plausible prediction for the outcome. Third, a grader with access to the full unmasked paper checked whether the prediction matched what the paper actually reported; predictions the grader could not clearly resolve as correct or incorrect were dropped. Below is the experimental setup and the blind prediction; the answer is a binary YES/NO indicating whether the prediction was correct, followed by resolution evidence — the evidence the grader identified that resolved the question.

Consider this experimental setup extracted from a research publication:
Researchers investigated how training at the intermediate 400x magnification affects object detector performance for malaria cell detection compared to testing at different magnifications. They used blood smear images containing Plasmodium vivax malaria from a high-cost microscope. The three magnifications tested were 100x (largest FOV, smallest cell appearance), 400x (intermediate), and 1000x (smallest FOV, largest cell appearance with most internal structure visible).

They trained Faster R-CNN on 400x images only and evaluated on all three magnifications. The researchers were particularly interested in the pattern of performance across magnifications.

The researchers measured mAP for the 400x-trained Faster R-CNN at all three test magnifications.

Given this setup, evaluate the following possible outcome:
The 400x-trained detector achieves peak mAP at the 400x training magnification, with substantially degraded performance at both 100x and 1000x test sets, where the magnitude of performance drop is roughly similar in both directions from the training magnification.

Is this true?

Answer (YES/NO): NO